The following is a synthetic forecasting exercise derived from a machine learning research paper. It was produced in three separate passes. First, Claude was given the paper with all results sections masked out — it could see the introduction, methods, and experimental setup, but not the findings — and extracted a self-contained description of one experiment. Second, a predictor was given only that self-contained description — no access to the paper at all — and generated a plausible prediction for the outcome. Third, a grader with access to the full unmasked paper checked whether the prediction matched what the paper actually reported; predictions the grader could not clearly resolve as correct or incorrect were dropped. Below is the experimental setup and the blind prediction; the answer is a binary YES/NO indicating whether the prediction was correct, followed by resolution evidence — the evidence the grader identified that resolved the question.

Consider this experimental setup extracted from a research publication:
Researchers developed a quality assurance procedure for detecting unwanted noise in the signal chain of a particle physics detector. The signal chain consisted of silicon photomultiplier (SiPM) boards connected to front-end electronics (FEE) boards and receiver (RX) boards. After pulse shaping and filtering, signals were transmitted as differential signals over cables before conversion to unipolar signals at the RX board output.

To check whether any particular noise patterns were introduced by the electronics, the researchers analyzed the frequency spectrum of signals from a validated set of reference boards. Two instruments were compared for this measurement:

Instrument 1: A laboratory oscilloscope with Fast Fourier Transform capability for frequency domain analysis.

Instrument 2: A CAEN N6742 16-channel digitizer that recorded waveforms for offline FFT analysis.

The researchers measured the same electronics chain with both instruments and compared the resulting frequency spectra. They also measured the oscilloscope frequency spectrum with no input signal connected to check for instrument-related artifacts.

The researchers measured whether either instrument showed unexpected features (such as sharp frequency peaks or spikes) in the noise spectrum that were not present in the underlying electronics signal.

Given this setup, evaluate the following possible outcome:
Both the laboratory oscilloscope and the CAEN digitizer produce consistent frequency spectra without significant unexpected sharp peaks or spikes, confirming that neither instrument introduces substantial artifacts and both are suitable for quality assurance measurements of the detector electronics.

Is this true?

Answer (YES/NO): NO